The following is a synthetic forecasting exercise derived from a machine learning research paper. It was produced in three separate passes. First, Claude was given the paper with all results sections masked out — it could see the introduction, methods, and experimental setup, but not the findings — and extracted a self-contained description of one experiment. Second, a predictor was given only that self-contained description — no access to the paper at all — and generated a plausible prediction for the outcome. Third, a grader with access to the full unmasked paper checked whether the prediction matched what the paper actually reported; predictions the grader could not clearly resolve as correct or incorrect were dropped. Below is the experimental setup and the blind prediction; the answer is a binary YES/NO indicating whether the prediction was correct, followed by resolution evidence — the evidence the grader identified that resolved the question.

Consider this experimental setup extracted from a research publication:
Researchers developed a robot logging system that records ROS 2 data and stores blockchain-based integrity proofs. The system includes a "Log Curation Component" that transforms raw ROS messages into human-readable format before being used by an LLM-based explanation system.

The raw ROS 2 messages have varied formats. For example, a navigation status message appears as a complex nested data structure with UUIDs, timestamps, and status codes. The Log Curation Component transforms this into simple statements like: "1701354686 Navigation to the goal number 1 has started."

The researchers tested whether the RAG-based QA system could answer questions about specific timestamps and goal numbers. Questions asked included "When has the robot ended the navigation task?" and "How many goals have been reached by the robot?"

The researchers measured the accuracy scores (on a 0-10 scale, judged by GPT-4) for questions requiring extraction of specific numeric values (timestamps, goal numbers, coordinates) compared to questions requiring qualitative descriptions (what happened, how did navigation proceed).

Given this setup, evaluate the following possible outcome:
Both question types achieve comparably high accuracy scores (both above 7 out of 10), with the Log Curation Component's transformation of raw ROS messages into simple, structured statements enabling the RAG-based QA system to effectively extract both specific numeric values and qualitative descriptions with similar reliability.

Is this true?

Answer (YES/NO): YES